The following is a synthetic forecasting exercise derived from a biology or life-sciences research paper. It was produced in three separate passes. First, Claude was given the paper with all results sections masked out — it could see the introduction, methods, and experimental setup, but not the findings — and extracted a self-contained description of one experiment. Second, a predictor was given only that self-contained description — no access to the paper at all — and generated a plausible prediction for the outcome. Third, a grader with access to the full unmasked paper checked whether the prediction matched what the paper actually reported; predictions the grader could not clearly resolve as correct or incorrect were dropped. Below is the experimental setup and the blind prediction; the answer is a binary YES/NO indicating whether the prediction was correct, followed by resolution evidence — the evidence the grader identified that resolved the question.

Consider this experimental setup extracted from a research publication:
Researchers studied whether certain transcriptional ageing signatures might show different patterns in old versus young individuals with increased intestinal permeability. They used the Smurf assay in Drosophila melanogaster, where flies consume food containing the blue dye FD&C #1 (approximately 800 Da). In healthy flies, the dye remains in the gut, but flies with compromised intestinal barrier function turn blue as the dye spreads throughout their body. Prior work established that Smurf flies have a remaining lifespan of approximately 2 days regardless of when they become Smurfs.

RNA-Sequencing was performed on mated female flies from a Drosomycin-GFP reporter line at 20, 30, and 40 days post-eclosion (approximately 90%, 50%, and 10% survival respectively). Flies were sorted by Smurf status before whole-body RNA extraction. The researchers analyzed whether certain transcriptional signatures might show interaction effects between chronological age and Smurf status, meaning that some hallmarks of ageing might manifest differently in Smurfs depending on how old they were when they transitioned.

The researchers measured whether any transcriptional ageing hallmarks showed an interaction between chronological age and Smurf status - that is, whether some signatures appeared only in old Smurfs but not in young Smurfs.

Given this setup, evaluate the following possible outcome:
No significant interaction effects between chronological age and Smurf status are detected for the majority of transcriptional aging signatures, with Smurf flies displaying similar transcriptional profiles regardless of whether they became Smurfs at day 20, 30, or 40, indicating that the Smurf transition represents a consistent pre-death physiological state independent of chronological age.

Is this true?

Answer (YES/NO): YES